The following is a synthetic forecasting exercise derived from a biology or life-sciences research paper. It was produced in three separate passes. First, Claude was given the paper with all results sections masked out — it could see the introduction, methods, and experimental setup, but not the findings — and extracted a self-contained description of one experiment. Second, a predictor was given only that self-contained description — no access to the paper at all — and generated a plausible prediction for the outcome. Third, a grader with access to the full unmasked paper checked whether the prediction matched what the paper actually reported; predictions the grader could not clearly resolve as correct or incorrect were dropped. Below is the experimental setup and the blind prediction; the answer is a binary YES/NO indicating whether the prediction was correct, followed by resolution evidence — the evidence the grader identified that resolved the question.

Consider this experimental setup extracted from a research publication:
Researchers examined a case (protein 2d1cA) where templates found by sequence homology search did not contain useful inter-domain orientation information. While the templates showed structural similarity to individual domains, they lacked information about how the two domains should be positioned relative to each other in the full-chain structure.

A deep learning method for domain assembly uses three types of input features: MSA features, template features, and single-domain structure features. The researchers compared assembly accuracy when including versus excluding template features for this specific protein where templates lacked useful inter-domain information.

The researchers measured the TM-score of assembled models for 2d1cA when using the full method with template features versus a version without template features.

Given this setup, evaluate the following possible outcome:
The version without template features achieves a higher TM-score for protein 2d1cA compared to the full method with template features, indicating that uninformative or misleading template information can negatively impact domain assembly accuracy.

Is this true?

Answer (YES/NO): YES